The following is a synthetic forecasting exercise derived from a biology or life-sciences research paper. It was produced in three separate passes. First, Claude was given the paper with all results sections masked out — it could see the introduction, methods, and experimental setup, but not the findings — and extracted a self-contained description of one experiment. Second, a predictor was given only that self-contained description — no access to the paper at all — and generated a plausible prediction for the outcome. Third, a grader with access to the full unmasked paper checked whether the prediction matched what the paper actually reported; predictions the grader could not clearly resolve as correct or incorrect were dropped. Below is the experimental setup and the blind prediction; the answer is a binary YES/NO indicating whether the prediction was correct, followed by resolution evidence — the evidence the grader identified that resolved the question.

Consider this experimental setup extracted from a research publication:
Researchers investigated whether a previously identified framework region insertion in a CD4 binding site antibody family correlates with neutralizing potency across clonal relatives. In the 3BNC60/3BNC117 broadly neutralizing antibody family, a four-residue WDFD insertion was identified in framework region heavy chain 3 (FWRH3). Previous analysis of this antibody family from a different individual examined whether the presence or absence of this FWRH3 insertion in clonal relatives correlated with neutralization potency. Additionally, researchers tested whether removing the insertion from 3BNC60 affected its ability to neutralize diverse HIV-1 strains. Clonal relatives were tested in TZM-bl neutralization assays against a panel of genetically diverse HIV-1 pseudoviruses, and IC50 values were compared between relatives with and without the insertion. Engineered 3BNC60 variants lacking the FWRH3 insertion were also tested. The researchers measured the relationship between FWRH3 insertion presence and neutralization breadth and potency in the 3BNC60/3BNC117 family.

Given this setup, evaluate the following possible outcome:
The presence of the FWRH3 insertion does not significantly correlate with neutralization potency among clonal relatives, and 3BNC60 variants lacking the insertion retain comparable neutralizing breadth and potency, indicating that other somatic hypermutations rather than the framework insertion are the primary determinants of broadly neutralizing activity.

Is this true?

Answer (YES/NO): NO